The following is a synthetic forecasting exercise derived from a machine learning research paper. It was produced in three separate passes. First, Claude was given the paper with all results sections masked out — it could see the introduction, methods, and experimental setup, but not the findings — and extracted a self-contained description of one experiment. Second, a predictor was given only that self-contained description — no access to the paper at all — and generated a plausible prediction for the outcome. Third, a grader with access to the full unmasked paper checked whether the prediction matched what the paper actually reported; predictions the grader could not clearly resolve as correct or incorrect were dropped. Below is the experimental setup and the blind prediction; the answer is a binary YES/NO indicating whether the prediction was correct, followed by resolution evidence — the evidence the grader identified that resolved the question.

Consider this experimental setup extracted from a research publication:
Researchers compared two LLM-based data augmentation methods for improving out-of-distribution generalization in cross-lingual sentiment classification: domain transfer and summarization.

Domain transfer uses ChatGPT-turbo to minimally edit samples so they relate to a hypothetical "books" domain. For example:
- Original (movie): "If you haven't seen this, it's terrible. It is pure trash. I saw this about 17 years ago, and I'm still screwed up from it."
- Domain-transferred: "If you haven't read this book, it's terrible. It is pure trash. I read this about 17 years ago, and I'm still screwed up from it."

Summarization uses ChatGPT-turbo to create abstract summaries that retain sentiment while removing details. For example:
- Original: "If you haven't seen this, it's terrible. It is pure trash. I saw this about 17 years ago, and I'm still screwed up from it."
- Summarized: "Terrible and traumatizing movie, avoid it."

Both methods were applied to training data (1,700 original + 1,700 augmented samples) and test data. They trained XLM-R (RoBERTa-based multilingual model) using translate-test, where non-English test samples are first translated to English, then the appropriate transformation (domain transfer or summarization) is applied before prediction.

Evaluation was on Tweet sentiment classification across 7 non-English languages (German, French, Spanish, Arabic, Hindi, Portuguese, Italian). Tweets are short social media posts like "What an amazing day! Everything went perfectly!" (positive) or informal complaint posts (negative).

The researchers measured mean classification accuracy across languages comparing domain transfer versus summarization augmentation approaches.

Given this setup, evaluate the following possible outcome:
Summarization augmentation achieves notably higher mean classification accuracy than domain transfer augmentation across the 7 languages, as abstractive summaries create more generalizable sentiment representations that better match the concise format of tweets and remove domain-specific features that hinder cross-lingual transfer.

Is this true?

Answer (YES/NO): YES